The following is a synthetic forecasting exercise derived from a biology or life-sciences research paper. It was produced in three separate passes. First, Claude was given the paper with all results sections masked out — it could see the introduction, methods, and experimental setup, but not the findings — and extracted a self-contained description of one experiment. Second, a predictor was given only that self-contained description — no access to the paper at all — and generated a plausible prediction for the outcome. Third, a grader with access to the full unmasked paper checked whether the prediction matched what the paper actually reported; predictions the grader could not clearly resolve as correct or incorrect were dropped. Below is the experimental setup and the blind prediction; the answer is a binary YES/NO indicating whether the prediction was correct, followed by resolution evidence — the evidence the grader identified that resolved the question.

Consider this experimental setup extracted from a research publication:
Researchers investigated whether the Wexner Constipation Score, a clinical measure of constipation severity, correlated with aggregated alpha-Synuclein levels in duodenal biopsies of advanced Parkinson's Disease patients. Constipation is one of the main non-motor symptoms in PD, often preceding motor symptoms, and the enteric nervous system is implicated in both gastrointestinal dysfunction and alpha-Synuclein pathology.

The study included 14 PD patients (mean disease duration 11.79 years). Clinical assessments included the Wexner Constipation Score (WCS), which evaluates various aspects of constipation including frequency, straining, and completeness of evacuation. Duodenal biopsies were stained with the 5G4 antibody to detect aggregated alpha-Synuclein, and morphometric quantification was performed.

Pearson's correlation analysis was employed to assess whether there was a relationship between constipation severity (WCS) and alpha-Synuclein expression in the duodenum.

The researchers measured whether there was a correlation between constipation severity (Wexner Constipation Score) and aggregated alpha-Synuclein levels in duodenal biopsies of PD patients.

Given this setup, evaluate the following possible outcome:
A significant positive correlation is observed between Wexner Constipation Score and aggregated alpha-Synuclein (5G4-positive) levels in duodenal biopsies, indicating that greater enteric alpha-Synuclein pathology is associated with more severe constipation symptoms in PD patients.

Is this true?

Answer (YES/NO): NO